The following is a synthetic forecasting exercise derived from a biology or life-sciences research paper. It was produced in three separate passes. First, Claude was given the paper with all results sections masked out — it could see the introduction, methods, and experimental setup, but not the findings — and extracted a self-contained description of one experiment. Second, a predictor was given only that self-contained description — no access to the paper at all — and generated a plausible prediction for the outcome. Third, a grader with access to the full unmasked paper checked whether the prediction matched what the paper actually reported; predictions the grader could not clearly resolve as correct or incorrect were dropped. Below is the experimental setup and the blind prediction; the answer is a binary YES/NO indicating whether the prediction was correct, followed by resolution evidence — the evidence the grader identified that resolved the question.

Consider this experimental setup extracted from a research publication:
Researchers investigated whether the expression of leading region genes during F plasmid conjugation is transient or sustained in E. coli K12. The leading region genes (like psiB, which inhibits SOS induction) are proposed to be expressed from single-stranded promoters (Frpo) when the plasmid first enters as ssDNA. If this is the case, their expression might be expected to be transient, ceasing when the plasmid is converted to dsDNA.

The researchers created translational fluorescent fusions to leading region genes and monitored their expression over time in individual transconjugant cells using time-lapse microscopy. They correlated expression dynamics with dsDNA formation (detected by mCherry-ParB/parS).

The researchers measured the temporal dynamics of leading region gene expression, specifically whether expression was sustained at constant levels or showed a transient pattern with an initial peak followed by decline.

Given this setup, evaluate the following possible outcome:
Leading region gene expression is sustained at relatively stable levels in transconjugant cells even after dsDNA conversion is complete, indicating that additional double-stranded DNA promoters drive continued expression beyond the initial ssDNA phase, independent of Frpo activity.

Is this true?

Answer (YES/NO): NO